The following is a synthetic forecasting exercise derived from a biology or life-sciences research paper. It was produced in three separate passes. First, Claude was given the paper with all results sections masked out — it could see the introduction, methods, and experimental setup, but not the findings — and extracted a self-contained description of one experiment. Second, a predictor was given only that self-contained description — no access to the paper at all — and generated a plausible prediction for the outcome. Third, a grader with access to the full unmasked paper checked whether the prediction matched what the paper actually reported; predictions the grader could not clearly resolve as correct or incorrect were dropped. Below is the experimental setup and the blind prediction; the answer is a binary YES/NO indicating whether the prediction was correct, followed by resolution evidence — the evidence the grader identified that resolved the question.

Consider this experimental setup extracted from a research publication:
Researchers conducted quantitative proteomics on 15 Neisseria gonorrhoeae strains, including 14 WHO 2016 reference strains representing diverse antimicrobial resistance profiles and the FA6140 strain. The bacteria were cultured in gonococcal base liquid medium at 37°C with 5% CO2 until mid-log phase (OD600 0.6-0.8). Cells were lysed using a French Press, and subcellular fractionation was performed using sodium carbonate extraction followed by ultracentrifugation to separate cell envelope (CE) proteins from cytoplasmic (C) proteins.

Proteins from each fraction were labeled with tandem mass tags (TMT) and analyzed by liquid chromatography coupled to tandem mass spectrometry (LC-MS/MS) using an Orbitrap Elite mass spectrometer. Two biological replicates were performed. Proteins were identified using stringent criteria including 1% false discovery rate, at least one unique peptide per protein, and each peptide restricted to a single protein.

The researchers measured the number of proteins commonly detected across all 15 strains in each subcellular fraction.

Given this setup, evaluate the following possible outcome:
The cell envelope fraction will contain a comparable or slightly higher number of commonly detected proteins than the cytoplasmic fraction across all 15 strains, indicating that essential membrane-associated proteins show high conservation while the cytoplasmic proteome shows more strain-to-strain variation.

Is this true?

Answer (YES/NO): YES